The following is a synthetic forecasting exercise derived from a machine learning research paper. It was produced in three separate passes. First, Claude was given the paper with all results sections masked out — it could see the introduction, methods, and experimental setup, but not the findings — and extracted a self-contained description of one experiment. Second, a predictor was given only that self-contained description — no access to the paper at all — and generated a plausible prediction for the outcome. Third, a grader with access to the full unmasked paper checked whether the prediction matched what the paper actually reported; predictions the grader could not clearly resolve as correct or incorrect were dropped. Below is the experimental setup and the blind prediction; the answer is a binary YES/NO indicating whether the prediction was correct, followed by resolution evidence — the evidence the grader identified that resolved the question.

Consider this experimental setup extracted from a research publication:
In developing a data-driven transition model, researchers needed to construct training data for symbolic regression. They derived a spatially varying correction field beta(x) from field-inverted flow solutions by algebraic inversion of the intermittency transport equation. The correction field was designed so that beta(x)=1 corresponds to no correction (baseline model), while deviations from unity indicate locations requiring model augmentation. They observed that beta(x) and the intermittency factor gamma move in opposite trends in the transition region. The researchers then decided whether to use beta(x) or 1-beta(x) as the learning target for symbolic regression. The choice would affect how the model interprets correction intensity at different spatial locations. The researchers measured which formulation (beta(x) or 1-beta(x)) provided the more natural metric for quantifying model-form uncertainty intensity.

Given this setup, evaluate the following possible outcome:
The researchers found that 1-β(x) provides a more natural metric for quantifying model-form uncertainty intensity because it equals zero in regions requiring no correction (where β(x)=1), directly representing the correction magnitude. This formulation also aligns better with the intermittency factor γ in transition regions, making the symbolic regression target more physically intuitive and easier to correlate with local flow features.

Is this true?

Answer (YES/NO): NO